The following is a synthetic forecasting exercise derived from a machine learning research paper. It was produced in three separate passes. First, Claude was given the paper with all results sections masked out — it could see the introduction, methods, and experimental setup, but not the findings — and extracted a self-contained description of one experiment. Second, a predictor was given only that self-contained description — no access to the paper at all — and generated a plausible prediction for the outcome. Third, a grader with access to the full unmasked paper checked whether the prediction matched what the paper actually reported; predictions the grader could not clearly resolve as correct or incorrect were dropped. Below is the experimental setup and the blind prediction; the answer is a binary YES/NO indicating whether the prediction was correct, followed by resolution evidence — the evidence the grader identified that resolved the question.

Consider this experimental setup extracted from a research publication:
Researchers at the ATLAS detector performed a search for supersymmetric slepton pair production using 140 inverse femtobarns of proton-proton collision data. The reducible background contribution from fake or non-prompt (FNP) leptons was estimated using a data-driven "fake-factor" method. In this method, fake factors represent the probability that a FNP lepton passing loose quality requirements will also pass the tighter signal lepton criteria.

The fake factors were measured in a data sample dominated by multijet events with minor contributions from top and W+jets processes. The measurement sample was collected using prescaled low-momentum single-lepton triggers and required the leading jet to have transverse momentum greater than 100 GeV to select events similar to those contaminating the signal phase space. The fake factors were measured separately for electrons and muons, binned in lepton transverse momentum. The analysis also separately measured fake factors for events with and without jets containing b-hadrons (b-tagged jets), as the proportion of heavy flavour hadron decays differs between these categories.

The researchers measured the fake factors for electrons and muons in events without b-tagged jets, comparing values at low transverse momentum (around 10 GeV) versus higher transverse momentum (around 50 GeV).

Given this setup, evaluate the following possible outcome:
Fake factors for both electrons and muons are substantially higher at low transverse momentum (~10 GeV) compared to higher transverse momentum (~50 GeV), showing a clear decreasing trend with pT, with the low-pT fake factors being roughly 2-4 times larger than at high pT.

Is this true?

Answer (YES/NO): NO